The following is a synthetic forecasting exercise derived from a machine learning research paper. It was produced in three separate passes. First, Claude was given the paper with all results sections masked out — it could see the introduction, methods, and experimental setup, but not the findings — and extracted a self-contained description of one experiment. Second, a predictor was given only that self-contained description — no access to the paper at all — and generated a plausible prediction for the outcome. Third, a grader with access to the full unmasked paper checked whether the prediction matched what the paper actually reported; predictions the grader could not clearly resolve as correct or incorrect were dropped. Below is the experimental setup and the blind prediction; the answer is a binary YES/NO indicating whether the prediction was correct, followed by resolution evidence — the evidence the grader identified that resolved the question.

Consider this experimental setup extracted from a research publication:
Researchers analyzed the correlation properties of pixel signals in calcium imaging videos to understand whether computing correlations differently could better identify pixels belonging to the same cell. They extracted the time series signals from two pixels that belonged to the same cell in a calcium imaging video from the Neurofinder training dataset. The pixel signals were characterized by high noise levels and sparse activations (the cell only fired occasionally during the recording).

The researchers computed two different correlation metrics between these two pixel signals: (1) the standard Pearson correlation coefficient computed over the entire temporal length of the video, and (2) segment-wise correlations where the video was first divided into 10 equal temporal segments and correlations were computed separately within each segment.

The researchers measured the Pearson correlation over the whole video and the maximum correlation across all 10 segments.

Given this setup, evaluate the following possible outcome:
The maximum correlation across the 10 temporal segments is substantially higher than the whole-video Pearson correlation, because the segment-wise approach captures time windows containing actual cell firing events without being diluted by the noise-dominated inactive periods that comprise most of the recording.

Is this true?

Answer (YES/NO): YES